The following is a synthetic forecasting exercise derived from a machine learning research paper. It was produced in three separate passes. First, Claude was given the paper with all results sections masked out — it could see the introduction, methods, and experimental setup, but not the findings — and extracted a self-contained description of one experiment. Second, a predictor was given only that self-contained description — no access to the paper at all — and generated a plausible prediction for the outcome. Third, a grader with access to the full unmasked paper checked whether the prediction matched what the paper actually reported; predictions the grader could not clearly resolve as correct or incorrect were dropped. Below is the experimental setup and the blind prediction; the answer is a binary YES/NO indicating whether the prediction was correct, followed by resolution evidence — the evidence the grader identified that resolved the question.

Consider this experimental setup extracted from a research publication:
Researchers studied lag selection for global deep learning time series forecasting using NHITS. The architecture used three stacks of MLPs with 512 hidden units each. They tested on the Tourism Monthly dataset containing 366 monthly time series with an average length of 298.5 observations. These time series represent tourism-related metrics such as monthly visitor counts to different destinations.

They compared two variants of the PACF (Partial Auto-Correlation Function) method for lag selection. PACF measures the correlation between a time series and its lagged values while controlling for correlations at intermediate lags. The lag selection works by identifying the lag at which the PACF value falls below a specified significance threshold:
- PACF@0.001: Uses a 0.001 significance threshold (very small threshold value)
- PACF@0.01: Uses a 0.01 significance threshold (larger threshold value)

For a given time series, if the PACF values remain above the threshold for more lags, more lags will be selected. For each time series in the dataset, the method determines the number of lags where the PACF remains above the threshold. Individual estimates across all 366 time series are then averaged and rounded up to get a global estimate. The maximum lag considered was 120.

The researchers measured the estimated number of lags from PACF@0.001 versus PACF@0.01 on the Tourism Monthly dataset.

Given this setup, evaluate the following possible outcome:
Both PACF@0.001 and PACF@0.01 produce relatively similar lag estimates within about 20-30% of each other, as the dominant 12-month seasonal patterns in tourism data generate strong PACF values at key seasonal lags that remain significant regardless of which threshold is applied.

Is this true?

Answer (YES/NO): NO